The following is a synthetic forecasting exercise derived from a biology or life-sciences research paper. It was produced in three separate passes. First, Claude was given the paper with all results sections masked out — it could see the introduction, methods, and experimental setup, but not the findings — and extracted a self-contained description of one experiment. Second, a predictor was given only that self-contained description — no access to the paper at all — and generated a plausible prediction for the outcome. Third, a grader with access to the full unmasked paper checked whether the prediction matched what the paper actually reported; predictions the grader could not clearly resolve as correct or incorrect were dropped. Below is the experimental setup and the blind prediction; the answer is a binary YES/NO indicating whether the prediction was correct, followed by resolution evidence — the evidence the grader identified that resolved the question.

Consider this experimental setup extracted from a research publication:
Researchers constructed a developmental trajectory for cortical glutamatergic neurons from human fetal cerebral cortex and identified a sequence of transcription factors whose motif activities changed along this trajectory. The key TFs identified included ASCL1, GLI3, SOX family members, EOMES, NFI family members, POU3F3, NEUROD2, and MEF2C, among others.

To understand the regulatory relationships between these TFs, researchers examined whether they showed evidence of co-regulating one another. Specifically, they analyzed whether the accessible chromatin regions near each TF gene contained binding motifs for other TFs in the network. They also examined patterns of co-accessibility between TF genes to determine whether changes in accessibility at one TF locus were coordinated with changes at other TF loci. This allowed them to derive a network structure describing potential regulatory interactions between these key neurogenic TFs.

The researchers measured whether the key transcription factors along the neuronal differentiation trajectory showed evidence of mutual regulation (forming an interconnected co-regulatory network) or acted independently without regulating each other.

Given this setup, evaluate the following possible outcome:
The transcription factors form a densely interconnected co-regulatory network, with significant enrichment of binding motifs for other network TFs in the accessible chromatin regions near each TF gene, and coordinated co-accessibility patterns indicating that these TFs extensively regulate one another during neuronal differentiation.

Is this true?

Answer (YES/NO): NO